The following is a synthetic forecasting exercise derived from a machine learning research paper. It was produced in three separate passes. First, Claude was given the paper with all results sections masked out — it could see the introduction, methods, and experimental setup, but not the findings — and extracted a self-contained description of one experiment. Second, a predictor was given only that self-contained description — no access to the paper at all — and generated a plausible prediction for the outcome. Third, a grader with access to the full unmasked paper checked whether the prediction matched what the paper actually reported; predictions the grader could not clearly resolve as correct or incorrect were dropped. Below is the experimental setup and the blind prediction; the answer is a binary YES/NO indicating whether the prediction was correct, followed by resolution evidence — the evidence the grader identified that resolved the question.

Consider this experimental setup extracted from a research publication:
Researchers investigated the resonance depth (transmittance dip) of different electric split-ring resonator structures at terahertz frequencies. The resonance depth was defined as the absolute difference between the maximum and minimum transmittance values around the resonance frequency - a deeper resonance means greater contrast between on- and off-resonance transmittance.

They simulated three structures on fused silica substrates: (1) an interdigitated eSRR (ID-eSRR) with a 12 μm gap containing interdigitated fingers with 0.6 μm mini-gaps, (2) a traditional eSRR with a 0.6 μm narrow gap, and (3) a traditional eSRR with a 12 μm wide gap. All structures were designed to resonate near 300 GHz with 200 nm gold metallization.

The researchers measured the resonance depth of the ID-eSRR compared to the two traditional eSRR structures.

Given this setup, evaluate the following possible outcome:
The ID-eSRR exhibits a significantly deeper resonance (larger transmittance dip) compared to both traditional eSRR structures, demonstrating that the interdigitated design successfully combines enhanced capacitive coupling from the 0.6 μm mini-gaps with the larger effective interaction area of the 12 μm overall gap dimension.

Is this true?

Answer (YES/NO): NO